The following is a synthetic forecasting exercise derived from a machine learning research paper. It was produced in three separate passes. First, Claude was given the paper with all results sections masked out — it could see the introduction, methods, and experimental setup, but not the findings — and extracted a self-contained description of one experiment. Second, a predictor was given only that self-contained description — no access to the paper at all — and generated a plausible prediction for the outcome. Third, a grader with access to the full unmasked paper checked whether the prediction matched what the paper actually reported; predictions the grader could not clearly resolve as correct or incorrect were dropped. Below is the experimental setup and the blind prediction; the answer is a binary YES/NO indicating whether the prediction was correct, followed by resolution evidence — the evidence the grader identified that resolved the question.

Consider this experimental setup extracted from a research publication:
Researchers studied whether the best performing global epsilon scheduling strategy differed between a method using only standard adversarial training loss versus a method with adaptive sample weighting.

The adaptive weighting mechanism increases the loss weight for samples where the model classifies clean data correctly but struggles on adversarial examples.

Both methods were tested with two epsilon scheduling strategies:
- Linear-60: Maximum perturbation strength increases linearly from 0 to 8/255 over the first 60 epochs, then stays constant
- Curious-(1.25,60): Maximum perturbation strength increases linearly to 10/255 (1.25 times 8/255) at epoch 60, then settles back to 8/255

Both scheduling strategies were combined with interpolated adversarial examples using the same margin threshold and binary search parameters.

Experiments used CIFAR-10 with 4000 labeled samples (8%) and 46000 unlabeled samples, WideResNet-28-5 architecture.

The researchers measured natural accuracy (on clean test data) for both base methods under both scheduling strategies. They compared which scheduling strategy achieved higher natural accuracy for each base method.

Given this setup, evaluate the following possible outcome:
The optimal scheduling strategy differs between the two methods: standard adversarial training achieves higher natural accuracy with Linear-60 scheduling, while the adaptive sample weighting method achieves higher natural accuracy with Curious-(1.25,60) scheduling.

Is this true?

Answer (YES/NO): NO